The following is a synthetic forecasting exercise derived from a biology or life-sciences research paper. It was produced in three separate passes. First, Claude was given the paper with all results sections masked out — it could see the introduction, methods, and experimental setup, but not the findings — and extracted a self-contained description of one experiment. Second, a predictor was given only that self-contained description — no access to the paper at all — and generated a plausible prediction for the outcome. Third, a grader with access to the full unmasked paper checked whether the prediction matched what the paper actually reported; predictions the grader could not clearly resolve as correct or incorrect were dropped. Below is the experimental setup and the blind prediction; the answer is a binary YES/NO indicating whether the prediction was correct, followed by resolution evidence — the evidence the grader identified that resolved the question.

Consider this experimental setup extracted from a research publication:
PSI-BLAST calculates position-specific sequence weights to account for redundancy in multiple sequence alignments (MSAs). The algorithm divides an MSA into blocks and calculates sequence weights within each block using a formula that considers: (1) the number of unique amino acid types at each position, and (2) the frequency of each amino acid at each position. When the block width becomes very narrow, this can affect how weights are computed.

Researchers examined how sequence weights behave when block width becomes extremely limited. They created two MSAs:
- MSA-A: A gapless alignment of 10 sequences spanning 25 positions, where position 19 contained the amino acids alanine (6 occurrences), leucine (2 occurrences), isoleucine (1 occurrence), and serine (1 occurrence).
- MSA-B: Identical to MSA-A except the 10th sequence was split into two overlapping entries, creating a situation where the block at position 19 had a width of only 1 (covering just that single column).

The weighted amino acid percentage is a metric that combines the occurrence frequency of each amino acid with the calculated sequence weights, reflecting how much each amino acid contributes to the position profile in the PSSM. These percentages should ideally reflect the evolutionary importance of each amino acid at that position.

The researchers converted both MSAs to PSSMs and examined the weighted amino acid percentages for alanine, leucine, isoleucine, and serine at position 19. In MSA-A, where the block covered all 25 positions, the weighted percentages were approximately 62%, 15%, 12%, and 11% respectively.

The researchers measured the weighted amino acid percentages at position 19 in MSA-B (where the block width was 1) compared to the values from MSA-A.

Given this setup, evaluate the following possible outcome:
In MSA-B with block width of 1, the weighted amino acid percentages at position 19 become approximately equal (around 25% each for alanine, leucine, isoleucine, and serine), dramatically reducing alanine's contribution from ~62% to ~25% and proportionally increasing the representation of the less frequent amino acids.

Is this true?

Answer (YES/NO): YES